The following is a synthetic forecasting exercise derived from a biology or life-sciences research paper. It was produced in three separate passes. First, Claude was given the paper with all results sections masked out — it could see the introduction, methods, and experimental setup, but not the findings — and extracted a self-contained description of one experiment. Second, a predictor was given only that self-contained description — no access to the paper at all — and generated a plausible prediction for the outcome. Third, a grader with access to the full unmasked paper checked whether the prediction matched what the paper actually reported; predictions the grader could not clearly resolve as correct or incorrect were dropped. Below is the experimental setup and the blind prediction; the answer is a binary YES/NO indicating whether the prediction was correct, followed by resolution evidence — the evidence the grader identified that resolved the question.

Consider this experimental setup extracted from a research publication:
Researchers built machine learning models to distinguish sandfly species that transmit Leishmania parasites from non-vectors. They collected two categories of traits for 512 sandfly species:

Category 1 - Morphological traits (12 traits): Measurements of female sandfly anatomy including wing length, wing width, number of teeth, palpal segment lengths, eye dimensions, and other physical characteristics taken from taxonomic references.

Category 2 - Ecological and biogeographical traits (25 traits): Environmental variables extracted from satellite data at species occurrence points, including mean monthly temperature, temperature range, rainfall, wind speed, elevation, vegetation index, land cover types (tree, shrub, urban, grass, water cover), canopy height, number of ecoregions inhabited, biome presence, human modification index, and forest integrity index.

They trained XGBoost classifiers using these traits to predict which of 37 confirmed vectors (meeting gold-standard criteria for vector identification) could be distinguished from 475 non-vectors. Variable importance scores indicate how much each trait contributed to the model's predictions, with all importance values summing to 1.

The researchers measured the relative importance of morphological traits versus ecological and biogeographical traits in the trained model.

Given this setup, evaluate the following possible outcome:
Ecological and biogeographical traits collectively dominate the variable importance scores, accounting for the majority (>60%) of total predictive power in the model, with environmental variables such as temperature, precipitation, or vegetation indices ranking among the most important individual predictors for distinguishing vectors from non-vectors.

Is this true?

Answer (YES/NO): NO